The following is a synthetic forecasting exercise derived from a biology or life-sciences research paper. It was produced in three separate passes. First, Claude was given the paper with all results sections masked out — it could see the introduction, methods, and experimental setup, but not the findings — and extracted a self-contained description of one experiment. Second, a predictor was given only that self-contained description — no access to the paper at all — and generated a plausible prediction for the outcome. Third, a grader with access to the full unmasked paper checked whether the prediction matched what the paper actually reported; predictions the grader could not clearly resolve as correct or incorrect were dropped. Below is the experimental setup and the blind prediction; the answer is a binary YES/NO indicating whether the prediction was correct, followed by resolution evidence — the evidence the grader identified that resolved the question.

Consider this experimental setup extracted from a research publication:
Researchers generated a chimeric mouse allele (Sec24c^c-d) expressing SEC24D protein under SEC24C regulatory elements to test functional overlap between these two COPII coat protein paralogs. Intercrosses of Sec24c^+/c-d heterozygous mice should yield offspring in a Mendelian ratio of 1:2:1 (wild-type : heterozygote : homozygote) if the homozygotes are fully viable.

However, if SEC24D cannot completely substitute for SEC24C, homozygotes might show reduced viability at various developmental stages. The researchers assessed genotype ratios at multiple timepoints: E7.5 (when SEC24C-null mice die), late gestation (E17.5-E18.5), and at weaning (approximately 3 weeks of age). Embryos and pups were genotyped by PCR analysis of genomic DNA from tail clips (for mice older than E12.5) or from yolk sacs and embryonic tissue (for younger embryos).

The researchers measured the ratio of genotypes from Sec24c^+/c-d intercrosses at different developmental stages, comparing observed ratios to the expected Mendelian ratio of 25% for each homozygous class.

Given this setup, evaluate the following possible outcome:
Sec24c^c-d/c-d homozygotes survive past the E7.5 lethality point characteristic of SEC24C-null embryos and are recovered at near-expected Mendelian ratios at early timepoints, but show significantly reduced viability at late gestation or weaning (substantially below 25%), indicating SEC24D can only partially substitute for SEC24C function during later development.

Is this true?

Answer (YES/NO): YES